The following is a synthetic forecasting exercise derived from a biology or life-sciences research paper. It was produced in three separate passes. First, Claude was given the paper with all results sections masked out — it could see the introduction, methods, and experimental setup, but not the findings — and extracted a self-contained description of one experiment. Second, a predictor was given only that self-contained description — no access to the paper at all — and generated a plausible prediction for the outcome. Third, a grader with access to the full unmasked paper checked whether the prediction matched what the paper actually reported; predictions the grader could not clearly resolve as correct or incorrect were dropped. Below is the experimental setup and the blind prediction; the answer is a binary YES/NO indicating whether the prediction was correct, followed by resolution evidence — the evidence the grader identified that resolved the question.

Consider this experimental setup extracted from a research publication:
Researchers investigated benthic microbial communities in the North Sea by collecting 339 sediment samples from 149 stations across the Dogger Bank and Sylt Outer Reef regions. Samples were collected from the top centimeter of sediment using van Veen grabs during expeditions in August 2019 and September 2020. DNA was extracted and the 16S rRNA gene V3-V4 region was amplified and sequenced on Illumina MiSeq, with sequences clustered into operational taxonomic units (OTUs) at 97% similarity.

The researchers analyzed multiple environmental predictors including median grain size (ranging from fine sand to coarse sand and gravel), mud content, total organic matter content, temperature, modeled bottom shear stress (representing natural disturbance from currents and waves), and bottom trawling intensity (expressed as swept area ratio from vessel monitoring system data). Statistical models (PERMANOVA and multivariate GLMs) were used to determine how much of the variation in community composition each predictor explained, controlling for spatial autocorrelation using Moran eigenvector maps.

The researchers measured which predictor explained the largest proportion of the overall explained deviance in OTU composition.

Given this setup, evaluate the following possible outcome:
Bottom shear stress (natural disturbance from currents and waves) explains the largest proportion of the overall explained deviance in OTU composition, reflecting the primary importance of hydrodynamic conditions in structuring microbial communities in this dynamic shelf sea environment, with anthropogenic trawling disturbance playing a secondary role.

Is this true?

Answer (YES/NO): NO